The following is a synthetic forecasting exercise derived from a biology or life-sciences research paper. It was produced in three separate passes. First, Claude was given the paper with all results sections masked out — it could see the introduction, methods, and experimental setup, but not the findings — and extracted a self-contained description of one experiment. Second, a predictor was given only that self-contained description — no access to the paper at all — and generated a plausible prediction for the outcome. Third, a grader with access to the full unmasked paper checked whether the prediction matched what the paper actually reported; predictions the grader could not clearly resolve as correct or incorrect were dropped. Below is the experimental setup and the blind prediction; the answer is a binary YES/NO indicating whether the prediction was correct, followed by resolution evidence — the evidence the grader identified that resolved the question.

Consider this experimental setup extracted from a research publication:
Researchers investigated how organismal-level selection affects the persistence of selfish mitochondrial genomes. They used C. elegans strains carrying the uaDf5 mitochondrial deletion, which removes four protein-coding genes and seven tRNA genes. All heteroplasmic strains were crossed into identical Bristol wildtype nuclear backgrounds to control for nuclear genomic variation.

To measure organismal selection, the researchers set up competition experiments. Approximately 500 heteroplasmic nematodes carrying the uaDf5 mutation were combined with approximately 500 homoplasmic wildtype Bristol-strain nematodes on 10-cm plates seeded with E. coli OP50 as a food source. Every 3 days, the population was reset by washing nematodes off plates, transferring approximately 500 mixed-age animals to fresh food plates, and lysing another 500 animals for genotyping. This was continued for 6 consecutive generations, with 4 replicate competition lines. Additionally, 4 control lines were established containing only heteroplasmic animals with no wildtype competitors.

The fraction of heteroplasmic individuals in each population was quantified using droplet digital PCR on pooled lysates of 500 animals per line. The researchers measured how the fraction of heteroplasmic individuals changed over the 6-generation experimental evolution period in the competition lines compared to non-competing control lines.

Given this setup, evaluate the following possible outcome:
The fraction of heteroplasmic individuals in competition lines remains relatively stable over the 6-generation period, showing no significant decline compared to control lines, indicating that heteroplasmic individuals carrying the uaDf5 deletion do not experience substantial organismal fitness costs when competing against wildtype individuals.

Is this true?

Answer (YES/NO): NO